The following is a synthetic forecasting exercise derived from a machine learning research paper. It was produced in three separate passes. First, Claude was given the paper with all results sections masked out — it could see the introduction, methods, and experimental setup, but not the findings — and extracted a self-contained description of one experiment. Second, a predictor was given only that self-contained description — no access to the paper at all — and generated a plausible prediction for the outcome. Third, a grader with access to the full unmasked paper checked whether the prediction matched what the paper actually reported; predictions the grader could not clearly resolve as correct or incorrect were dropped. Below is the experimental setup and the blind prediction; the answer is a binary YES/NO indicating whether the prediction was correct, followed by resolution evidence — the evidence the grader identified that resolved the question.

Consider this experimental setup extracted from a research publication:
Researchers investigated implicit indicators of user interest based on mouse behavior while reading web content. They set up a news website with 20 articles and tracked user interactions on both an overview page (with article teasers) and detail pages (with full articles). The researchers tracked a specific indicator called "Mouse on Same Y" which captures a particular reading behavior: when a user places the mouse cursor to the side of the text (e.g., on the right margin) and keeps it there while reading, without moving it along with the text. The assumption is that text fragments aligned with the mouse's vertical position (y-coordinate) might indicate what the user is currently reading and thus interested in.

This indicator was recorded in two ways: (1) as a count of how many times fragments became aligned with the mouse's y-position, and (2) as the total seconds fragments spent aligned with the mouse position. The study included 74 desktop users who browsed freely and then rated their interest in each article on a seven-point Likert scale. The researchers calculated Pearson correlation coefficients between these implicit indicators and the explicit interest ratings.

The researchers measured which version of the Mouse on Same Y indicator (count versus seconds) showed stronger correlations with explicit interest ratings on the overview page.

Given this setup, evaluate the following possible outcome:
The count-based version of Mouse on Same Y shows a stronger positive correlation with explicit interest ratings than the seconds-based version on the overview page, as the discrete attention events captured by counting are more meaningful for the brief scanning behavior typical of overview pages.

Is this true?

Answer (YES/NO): NO